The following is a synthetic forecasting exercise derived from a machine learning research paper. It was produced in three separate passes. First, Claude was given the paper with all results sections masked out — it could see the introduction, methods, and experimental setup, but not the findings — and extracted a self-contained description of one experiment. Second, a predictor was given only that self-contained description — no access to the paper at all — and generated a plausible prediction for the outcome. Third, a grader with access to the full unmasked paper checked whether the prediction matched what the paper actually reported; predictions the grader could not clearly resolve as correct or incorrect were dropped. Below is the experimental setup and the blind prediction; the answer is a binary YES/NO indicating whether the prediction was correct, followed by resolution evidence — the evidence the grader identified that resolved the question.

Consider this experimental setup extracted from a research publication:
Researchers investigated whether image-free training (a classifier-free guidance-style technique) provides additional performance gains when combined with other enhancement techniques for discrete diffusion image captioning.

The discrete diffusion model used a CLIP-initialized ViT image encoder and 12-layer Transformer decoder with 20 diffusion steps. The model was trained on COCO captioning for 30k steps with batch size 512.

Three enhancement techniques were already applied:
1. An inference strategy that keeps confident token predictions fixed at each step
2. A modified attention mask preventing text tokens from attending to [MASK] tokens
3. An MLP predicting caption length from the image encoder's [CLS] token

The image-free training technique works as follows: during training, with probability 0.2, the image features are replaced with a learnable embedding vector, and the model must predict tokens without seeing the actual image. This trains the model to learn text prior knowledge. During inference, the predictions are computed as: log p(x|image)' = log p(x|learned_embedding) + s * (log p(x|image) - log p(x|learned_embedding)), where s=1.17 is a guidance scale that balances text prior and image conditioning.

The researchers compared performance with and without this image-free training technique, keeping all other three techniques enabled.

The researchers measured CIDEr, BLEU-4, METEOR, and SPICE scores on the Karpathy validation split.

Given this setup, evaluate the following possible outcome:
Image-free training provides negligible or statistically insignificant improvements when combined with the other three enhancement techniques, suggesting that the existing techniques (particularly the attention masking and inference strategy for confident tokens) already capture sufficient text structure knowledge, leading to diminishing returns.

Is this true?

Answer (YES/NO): NO